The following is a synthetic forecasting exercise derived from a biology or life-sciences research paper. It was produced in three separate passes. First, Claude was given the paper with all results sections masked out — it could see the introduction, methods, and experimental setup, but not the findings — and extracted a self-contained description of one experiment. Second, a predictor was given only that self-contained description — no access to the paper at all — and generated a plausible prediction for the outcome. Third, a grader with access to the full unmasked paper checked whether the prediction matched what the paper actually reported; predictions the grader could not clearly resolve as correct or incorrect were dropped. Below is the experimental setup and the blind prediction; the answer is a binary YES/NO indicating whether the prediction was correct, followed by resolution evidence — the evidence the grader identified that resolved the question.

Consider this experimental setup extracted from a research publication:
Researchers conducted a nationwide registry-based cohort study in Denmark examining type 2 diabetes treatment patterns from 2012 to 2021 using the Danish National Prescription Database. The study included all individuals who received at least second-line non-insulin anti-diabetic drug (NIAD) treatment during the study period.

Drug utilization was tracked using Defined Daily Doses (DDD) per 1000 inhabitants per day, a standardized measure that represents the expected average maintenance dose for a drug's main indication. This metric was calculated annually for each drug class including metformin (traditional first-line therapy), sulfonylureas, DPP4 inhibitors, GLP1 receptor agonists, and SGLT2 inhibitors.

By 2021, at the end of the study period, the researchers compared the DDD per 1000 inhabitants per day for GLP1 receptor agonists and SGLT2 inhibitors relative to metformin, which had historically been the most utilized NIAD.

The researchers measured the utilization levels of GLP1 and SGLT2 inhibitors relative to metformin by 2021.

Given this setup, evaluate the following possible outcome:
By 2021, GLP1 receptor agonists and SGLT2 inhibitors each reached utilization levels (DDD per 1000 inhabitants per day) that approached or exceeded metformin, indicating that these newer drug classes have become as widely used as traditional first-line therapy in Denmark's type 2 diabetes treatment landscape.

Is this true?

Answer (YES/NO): NO